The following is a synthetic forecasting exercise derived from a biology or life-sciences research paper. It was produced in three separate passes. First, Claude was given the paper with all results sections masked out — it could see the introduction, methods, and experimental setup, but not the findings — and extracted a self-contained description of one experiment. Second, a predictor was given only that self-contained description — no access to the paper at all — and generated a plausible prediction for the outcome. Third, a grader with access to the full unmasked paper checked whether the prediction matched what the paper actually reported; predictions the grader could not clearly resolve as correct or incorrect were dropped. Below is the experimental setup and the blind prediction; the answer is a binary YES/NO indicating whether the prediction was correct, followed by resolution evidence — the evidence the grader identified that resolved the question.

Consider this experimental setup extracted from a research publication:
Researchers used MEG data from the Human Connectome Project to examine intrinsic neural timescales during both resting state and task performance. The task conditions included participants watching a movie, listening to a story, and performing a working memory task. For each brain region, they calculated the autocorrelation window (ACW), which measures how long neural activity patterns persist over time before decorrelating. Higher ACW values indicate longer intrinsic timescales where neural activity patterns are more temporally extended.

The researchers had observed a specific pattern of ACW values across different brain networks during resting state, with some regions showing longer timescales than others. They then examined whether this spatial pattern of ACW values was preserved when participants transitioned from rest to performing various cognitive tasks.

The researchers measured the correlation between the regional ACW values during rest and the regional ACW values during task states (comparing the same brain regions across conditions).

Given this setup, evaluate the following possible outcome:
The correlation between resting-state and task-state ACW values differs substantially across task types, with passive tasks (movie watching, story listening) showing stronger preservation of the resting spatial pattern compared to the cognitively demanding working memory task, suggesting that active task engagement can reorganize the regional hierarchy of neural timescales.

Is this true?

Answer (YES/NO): NO